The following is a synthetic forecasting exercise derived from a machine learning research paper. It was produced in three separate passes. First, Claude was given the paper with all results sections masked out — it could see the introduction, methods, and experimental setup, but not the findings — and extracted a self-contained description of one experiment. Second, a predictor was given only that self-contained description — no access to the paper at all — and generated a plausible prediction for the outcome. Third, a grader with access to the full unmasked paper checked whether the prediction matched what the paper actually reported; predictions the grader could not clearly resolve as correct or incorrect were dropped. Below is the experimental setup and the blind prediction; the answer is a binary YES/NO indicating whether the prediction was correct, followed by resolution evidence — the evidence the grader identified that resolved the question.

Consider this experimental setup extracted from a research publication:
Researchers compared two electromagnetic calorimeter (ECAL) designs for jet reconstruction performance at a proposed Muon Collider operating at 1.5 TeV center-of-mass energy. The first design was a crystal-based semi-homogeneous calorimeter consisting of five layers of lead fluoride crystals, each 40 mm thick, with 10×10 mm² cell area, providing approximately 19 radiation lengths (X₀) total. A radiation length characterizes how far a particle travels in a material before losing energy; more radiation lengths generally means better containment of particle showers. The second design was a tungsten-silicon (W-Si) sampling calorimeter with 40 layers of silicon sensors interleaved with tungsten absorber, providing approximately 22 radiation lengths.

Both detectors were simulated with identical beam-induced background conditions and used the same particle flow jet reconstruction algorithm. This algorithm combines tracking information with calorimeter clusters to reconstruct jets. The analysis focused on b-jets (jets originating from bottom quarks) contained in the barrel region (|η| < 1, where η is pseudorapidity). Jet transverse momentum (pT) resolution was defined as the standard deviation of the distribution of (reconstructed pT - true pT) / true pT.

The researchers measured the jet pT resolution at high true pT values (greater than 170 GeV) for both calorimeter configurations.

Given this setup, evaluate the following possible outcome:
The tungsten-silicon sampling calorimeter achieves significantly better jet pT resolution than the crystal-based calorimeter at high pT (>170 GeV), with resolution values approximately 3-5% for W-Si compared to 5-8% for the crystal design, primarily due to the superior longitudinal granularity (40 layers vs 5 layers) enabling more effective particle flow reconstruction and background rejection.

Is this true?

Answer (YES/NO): NO